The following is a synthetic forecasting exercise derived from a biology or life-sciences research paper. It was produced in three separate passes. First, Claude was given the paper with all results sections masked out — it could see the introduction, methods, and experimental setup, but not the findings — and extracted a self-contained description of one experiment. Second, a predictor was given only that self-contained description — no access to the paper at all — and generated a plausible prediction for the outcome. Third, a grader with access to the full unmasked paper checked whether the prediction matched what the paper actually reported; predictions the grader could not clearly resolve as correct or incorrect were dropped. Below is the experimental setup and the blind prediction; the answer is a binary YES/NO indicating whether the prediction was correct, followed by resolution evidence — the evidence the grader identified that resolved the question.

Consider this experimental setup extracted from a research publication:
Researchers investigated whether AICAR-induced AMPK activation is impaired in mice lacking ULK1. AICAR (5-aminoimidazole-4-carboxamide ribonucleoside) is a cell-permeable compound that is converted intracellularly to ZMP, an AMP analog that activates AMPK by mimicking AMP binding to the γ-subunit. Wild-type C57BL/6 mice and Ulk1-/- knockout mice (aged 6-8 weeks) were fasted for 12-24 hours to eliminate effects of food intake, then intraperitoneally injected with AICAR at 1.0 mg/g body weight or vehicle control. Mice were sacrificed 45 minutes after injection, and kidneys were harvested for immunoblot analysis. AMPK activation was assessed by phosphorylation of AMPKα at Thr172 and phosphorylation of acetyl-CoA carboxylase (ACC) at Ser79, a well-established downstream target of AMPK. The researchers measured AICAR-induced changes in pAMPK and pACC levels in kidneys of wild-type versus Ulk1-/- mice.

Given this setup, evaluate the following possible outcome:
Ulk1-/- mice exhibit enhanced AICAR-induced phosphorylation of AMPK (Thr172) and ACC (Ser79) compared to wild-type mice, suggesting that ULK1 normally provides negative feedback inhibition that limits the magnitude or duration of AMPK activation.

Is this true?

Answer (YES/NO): NO